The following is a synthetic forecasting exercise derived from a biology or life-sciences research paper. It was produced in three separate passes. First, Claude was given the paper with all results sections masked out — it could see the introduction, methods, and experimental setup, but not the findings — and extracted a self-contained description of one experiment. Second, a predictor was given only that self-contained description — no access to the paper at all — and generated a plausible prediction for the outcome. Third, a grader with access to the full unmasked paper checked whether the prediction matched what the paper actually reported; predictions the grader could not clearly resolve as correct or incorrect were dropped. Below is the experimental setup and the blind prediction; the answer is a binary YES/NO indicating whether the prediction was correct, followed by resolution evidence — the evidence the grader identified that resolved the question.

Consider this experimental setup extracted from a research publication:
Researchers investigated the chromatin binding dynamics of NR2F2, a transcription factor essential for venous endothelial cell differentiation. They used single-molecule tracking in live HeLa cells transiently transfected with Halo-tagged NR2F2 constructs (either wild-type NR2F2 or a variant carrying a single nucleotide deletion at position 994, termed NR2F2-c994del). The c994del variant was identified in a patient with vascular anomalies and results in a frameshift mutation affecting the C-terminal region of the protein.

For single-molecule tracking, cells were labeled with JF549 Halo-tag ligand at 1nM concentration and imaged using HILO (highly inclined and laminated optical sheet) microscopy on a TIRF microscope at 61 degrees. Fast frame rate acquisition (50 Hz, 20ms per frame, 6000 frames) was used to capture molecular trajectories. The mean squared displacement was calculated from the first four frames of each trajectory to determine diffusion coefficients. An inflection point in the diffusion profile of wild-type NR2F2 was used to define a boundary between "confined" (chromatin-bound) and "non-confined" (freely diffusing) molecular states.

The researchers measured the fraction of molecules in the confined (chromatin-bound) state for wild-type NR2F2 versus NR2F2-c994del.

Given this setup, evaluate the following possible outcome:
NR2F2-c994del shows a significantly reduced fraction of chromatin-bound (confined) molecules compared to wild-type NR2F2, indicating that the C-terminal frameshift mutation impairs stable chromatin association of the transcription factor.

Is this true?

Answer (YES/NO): YES